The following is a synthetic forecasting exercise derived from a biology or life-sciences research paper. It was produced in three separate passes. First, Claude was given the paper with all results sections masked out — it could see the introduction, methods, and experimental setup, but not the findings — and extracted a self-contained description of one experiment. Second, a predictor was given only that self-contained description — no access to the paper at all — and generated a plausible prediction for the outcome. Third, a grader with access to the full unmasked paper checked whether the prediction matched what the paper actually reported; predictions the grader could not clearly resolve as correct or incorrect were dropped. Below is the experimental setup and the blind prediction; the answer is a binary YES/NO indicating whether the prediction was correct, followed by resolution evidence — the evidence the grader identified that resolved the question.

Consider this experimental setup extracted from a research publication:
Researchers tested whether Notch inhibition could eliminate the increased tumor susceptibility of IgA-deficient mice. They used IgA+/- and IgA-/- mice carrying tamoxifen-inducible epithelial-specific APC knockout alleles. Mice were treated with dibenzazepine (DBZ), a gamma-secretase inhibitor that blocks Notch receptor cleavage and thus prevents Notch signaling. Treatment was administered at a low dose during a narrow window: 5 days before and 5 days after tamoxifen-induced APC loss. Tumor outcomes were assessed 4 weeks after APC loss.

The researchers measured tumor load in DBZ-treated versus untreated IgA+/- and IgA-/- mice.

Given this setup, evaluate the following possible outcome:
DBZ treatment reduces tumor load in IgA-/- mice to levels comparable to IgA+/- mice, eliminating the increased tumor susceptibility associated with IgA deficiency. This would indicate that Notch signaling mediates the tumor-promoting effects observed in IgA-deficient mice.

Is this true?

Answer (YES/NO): YES